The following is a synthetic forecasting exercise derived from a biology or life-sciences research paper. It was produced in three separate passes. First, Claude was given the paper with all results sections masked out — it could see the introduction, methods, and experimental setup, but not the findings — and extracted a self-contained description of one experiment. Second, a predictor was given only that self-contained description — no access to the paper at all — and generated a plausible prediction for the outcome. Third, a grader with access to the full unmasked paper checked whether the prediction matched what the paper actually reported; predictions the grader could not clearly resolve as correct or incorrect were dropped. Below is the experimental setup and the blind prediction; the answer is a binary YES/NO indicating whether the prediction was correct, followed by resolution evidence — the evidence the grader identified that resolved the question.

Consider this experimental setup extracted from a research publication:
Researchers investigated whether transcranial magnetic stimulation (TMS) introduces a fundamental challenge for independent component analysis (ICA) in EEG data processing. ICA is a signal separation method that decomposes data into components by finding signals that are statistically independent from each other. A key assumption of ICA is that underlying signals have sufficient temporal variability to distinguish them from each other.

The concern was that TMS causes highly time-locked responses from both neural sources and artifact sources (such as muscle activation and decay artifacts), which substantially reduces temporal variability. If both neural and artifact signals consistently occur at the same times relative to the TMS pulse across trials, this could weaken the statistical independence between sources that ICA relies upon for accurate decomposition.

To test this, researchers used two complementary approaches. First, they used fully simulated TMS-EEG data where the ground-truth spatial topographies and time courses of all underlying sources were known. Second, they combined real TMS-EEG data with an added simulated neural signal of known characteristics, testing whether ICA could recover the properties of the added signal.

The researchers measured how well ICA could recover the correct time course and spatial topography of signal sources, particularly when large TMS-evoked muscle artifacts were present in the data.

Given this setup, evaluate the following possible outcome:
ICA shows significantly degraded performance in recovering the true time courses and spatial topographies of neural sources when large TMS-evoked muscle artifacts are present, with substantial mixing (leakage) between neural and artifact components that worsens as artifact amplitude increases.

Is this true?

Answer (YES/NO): YES